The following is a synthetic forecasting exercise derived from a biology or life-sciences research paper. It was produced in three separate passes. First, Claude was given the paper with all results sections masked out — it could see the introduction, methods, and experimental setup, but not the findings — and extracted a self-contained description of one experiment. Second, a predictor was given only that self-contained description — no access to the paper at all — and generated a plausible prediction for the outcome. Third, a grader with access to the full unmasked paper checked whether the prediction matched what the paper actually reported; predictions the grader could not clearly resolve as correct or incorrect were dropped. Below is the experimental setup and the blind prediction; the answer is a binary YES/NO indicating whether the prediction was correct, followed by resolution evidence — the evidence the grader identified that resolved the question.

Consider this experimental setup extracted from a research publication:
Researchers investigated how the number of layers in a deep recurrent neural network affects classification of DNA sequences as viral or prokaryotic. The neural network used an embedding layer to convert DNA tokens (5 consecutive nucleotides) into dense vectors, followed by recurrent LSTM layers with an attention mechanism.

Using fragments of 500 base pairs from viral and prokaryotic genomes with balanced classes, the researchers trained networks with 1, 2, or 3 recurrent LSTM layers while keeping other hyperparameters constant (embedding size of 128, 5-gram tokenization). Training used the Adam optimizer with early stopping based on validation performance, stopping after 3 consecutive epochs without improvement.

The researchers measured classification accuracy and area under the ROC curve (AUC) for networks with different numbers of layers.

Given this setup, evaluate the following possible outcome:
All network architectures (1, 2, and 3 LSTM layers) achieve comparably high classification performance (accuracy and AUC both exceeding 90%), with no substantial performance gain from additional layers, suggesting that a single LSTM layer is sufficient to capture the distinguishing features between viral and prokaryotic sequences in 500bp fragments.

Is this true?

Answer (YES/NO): NO